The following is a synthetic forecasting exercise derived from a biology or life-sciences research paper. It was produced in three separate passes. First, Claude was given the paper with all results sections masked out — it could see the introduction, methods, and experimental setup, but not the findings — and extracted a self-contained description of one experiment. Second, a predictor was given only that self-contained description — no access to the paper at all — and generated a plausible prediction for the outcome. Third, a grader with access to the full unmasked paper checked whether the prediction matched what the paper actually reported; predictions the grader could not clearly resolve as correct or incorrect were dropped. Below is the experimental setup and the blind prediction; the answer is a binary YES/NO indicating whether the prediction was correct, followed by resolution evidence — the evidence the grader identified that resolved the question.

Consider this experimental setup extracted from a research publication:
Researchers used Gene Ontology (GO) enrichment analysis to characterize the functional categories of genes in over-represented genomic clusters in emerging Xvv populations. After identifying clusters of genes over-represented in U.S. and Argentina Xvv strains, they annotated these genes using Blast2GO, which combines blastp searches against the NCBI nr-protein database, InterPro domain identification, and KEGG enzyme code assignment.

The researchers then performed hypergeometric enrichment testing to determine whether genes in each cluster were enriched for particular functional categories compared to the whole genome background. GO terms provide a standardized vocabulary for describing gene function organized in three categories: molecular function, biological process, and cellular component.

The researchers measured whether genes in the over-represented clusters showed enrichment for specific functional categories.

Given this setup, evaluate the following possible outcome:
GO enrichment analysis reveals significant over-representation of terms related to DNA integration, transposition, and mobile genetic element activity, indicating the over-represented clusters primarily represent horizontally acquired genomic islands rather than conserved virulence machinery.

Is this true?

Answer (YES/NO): YES